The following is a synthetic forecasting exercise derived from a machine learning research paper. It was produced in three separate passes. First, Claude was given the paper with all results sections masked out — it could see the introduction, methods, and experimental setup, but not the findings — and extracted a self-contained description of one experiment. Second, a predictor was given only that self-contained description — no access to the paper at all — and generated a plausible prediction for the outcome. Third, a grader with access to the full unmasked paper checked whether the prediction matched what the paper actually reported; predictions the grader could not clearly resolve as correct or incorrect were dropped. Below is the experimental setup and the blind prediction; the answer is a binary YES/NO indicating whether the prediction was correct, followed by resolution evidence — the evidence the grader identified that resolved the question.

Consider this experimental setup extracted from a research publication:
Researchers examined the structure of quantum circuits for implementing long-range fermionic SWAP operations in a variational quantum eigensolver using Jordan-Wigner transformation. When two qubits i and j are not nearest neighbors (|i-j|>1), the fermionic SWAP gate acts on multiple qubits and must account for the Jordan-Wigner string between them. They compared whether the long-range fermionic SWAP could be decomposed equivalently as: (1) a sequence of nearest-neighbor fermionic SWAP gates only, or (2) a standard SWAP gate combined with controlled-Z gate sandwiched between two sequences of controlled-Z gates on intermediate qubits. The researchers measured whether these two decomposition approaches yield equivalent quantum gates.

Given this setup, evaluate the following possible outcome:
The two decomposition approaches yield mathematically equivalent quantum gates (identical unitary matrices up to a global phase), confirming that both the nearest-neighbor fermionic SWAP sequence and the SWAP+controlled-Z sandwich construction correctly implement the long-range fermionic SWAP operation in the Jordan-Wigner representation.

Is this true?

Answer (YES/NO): YES